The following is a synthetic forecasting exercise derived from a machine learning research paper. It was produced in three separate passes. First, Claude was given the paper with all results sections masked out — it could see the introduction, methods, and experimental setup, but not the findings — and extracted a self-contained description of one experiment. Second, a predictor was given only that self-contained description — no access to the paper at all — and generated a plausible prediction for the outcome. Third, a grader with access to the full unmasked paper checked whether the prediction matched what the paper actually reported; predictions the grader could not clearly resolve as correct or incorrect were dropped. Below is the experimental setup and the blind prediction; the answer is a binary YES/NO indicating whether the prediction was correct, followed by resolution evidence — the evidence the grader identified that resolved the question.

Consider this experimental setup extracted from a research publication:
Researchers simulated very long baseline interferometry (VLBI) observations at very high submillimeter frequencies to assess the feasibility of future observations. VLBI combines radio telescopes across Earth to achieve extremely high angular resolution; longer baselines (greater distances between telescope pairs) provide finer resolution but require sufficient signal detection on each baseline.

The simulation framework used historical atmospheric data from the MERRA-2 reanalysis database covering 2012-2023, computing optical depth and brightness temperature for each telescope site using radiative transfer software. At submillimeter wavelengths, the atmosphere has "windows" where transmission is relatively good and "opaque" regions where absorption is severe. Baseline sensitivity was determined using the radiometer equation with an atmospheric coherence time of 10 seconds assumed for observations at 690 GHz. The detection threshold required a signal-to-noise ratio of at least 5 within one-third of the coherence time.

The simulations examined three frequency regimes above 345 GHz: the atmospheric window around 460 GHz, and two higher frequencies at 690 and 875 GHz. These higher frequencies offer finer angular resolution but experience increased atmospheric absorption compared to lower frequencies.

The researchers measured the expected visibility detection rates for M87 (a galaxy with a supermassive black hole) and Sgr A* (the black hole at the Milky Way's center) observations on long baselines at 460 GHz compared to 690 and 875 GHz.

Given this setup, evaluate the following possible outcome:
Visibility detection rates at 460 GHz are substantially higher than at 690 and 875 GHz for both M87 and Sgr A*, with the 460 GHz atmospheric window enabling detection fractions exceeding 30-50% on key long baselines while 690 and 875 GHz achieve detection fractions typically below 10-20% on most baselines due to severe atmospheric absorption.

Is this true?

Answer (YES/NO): NO